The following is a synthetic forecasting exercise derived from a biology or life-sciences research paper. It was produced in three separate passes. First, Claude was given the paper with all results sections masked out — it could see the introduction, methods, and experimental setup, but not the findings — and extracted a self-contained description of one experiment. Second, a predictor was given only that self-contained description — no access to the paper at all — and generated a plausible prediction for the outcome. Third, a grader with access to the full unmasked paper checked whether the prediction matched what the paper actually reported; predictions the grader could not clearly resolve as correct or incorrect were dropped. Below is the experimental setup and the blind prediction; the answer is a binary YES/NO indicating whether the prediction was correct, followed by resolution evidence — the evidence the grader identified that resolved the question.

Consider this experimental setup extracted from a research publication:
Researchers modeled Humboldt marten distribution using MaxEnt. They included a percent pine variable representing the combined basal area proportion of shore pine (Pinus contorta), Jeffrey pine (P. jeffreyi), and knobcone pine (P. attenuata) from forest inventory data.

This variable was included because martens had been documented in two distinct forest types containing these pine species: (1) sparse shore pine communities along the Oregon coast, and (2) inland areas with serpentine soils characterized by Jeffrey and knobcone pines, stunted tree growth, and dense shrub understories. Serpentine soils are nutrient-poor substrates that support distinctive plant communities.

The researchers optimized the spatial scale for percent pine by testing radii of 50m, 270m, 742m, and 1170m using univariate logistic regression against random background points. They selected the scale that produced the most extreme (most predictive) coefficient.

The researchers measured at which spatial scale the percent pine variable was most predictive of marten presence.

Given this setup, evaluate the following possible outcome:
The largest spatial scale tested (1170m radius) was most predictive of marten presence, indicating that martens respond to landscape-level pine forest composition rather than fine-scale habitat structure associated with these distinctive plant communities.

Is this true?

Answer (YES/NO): YES